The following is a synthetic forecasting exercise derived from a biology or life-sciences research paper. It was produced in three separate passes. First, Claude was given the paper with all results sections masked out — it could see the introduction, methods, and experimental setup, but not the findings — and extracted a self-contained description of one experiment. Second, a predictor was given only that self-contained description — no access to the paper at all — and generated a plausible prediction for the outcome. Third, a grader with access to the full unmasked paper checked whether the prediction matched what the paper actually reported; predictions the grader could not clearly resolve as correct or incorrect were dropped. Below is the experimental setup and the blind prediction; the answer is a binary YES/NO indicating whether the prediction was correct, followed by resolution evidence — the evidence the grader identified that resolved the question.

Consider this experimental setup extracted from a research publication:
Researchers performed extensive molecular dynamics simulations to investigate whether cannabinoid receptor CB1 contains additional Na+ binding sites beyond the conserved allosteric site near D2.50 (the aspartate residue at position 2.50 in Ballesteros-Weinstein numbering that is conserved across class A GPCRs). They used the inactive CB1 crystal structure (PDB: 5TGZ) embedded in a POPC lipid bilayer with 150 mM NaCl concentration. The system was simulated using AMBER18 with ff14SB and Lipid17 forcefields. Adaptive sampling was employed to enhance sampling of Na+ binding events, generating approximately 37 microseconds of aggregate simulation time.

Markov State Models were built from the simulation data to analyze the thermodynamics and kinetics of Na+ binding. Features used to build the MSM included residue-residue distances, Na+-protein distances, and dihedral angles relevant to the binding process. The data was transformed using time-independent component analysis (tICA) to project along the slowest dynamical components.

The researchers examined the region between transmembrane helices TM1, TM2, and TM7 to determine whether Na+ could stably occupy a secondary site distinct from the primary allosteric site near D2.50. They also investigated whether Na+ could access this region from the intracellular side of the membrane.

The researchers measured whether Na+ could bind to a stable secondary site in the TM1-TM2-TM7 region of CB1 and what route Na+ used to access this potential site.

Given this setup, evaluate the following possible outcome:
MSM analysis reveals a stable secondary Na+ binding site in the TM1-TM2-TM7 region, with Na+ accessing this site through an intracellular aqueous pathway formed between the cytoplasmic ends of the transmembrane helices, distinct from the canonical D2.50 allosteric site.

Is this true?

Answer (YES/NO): NO